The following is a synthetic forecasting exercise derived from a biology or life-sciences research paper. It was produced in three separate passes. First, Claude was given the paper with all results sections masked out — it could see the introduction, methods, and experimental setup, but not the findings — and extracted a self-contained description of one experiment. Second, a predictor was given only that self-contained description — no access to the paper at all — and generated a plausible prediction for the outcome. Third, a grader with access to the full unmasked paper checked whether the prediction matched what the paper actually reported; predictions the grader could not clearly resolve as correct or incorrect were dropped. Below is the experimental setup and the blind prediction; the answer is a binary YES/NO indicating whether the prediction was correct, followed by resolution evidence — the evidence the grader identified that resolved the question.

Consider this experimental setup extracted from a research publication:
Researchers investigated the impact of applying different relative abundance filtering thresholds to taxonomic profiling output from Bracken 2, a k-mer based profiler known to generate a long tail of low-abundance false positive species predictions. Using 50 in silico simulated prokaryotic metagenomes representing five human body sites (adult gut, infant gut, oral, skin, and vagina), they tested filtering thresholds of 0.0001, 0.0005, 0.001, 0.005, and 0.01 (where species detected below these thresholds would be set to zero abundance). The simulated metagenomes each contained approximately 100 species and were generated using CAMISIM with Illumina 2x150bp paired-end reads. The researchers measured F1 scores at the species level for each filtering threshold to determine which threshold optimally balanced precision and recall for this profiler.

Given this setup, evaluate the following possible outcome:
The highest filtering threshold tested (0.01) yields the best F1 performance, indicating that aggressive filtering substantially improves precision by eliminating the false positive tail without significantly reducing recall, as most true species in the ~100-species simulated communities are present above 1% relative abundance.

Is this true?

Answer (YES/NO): NO